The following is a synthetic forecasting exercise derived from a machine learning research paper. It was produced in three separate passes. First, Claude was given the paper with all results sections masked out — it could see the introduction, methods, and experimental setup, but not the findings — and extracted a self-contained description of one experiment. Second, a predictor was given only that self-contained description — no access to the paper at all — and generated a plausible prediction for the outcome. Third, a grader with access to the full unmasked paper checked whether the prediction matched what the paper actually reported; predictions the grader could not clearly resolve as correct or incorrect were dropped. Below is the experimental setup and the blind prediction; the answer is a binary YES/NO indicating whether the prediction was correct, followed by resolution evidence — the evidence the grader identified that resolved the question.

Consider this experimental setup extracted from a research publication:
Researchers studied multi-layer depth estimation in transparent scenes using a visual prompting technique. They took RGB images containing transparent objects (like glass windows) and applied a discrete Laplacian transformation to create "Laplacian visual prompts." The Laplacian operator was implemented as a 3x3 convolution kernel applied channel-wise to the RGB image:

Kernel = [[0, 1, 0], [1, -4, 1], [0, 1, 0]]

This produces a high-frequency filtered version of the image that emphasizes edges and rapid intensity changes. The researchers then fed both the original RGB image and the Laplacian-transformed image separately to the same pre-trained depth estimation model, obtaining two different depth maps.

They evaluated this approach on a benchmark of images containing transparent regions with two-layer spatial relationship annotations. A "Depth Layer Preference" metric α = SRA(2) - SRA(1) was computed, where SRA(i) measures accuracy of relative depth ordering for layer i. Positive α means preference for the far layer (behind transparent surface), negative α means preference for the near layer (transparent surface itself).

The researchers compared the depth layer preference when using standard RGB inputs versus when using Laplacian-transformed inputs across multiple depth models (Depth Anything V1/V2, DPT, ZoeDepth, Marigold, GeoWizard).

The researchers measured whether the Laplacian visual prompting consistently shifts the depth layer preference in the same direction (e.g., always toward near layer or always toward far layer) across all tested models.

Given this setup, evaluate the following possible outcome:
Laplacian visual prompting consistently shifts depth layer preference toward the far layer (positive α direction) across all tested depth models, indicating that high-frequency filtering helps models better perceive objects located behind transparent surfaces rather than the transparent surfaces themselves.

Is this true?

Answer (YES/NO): NO